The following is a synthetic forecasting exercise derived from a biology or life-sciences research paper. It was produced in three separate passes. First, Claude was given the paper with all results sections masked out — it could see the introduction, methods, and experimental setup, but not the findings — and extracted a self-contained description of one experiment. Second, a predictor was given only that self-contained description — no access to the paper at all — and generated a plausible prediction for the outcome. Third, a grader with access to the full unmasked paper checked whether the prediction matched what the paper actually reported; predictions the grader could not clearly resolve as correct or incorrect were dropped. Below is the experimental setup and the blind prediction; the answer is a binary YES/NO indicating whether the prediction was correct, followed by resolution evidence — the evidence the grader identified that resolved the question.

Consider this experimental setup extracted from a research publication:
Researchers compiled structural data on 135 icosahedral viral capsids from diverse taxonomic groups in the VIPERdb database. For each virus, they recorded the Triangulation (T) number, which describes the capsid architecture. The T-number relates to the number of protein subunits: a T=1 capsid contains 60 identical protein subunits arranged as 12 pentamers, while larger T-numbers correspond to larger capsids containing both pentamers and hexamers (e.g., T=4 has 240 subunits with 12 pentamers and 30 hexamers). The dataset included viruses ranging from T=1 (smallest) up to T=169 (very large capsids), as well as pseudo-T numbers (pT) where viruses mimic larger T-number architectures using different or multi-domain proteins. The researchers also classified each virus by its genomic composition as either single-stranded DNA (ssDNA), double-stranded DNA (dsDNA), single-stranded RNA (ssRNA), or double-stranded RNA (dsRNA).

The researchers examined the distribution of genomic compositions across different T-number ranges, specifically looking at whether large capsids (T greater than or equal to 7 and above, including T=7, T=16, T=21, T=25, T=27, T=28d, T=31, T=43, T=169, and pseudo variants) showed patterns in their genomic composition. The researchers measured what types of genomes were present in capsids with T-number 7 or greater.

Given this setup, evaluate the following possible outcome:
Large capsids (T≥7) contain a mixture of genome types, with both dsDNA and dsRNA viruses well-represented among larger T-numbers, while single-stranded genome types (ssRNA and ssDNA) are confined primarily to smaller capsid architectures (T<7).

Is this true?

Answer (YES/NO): NO